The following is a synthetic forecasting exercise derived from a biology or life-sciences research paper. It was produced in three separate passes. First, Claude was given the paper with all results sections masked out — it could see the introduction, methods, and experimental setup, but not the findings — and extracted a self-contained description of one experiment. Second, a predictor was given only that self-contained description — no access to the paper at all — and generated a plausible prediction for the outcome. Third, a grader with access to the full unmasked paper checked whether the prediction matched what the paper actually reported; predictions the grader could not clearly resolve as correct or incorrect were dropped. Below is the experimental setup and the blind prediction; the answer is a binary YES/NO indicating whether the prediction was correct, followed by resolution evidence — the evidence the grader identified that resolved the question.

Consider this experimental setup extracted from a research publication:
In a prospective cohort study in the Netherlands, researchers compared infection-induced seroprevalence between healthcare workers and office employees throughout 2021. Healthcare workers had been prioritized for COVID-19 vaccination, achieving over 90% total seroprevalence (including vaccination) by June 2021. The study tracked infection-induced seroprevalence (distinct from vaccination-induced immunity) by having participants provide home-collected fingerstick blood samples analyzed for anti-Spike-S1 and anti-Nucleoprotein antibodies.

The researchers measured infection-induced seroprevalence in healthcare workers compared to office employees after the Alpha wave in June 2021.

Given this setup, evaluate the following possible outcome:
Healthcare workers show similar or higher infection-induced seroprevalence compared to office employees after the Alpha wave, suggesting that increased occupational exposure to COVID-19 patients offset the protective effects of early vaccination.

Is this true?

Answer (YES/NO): YES